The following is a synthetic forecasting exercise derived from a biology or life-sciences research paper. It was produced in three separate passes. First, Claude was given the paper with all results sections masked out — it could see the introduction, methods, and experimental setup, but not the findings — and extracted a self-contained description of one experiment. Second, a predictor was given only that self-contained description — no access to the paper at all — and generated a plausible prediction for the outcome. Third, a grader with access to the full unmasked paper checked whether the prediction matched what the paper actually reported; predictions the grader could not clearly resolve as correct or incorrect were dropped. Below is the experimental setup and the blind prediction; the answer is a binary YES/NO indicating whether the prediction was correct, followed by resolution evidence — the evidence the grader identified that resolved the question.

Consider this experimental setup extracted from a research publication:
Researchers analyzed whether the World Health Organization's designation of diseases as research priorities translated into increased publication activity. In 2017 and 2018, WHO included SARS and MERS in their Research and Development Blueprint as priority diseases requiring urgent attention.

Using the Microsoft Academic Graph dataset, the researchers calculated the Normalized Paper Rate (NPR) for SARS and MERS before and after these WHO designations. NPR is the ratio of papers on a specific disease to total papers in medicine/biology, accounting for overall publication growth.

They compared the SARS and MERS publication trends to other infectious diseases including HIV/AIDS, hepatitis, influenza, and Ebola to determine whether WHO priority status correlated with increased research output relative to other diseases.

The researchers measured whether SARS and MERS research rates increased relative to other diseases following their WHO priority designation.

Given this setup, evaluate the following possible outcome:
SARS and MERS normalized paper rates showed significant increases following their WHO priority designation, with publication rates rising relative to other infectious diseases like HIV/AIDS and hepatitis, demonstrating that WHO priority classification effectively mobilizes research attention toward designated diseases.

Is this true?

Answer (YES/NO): NO